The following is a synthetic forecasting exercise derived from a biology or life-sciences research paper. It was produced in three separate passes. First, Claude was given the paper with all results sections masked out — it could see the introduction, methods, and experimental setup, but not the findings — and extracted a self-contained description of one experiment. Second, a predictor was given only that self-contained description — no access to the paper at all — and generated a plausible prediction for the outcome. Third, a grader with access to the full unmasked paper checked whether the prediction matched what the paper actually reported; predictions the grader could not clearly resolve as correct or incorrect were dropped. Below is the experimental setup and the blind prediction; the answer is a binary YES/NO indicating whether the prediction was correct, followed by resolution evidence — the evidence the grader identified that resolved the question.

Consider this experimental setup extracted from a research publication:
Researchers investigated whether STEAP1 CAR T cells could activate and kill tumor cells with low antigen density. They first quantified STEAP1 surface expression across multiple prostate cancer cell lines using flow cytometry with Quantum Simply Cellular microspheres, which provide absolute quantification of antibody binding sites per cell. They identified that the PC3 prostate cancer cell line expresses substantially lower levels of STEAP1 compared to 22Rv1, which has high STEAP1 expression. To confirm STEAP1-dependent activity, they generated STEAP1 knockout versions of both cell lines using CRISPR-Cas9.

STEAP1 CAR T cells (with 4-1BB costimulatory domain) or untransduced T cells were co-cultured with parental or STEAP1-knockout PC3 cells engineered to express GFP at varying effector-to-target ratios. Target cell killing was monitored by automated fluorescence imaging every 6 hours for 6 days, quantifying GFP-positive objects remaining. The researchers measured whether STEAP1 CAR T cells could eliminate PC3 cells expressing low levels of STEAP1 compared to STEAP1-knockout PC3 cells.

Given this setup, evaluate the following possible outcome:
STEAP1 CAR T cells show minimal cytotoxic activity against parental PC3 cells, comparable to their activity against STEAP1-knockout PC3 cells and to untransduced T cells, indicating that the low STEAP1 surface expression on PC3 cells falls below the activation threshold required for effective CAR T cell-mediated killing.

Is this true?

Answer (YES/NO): NO